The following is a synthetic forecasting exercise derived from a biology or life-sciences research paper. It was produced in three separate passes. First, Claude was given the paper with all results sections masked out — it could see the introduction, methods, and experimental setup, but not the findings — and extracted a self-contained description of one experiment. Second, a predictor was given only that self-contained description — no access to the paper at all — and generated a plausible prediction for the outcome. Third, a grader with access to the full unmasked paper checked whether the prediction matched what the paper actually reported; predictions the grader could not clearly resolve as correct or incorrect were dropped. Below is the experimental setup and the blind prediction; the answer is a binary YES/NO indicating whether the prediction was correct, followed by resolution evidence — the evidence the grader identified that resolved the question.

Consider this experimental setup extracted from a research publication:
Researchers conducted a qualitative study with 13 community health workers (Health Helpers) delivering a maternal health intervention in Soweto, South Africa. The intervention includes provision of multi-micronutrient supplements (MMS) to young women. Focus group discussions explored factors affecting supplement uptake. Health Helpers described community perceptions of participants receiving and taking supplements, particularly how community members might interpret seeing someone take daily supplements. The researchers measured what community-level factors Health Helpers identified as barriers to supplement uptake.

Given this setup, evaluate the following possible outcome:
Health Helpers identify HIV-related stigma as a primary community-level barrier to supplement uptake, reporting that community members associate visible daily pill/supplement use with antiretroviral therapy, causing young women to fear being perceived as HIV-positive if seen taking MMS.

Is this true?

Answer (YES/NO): YES